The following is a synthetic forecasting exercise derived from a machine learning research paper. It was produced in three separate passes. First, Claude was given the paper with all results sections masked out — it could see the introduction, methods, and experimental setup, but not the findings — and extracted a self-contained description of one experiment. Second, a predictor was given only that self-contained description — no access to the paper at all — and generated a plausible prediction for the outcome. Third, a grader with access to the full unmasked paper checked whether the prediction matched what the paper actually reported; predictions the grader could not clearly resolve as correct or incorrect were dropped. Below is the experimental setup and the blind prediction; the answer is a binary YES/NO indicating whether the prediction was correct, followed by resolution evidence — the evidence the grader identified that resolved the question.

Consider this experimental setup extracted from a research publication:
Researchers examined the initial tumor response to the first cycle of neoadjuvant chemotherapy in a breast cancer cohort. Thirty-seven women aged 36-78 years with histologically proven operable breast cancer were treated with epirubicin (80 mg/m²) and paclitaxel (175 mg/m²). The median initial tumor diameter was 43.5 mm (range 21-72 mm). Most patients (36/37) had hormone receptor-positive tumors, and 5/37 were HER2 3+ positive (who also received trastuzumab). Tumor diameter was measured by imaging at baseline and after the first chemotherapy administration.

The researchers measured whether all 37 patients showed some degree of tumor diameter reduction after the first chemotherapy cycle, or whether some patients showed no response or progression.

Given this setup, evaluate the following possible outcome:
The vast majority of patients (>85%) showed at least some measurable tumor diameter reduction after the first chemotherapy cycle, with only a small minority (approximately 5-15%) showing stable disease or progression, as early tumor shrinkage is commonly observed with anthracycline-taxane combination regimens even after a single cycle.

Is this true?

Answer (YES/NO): NO